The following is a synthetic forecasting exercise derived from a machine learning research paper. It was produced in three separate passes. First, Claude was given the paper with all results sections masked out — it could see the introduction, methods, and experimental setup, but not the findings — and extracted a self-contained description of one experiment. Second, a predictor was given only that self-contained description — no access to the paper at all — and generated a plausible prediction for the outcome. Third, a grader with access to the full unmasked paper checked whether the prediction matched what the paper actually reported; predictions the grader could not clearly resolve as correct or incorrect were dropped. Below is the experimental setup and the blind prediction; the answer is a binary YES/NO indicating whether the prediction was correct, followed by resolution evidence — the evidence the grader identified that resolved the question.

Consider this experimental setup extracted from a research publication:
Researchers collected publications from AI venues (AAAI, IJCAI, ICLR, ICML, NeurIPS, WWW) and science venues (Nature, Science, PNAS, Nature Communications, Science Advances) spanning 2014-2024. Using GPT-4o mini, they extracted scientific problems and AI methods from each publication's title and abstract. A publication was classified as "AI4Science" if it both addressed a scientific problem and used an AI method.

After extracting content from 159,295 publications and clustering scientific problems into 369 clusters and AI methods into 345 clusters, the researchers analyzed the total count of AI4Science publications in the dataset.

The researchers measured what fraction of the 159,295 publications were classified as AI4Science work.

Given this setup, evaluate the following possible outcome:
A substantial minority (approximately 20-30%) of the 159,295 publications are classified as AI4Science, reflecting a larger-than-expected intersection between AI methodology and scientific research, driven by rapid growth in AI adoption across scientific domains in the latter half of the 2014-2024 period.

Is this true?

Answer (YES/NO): NO